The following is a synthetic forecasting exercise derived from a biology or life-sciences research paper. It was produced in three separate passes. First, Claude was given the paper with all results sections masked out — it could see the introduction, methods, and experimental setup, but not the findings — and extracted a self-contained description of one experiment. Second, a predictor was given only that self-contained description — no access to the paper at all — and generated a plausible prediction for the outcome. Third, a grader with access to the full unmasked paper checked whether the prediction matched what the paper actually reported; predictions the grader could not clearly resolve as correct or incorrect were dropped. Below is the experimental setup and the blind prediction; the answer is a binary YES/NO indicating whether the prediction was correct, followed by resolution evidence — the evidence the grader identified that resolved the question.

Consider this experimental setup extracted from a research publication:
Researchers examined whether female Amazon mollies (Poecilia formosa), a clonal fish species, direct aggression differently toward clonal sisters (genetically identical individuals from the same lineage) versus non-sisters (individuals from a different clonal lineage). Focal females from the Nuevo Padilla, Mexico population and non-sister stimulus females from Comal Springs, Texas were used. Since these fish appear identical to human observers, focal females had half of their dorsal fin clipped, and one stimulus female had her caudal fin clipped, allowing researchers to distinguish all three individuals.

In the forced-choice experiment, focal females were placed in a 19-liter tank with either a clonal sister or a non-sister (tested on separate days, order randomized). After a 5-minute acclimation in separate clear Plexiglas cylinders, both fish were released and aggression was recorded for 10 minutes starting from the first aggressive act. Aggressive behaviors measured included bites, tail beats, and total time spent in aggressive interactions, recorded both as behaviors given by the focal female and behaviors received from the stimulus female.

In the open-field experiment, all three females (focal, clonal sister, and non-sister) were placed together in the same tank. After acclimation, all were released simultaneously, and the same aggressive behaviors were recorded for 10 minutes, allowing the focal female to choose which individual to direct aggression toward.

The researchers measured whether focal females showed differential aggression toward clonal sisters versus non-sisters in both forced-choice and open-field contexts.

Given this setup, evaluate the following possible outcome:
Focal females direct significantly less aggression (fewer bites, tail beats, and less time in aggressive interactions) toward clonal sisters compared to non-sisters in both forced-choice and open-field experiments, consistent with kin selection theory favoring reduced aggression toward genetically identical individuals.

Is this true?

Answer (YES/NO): NO